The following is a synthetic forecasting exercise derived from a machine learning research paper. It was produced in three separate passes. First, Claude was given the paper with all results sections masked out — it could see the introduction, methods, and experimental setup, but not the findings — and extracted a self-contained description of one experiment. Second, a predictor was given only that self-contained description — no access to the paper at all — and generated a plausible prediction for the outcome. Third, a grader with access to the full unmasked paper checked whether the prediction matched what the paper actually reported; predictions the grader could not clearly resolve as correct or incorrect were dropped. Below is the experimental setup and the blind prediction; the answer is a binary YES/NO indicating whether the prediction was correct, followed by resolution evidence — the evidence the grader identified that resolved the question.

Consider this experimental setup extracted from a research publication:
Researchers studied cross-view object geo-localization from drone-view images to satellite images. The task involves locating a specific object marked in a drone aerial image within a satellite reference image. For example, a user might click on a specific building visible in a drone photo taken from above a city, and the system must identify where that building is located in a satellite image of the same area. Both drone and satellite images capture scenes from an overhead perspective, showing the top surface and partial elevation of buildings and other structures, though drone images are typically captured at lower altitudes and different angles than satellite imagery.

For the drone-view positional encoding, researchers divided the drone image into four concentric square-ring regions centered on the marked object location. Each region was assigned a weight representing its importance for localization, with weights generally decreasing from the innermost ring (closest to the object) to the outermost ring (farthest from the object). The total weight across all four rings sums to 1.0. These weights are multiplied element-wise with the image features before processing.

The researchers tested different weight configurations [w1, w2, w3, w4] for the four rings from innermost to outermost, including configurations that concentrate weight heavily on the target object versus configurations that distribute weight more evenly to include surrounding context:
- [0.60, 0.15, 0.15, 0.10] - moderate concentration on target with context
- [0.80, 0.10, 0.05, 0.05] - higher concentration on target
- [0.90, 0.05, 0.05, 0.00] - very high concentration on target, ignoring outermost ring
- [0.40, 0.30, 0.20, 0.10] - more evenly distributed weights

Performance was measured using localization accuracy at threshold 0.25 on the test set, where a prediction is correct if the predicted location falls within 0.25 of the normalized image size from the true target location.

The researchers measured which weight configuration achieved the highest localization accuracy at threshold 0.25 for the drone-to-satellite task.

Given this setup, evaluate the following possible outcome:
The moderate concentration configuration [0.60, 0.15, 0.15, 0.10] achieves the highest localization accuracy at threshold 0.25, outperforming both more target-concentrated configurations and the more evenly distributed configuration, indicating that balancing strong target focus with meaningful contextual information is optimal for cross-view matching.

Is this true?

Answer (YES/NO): YES